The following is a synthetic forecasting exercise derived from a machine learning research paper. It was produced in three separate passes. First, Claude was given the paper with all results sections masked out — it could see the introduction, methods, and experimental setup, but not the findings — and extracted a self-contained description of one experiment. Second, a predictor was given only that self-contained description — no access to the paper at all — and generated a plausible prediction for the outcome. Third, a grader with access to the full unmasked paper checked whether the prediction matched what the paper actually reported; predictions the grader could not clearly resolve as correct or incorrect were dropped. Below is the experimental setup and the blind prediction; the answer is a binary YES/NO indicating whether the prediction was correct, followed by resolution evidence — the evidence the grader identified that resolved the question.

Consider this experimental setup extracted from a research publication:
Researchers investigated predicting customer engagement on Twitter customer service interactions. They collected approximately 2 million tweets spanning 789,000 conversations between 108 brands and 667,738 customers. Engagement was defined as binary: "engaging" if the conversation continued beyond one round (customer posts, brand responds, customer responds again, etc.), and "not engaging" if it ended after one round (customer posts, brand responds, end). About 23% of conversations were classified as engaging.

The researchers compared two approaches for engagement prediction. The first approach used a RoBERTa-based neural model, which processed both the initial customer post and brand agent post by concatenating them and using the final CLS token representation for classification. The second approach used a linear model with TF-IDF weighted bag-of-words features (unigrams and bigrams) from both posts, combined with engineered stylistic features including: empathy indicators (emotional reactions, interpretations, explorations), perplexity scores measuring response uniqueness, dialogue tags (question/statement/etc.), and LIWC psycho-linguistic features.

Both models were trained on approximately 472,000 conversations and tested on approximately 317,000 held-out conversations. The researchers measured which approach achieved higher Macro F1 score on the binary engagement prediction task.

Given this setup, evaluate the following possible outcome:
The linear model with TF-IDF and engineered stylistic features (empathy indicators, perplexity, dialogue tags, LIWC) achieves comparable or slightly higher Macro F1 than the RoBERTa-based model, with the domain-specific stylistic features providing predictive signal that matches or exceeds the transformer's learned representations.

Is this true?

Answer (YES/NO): YES